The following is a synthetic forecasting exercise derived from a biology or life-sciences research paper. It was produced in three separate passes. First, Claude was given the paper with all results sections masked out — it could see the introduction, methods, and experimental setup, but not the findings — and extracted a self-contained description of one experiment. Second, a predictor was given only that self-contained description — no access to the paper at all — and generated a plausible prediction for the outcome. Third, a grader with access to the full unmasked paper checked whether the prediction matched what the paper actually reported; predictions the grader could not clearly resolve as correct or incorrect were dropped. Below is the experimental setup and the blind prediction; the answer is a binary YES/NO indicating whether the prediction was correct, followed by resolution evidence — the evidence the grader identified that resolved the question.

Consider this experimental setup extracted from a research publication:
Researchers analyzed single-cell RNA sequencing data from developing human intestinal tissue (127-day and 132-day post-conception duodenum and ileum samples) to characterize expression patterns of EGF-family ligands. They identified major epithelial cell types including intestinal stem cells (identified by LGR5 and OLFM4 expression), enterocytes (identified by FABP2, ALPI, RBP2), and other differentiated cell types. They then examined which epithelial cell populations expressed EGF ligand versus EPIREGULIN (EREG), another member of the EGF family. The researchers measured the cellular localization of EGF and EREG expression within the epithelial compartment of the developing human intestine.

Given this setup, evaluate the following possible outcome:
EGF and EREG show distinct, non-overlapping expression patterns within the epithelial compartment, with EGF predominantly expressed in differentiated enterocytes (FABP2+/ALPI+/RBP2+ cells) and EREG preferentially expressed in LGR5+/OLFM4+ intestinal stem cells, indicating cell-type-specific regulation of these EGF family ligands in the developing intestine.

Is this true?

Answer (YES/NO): YES